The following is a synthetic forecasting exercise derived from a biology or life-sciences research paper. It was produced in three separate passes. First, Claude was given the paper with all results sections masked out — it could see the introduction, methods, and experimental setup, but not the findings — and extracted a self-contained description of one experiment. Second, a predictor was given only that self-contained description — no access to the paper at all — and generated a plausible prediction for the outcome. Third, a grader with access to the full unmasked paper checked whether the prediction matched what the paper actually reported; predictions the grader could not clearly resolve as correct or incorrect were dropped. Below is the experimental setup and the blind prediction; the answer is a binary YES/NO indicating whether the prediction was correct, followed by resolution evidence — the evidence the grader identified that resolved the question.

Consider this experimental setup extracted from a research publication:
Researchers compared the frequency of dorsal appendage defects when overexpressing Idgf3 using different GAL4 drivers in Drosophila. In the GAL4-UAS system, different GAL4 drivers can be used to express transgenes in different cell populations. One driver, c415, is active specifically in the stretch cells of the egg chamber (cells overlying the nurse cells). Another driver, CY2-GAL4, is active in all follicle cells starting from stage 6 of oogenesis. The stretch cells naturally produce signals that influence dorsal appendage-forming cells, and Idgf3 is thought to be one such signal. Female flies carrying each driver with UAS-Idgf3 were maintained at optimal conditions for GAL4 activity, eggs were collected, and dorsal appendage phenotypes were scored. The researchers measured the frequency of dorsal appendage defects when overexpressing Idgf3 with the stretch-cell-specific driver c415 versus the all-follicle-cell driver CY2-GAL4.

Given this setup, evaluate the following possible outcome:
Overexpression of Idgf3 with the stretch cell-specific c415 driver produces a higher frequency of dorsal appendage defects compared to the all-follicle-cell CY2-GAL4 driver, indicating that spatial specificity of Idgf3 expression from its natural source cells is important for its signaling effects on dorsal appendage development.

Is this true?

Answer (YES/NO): YES